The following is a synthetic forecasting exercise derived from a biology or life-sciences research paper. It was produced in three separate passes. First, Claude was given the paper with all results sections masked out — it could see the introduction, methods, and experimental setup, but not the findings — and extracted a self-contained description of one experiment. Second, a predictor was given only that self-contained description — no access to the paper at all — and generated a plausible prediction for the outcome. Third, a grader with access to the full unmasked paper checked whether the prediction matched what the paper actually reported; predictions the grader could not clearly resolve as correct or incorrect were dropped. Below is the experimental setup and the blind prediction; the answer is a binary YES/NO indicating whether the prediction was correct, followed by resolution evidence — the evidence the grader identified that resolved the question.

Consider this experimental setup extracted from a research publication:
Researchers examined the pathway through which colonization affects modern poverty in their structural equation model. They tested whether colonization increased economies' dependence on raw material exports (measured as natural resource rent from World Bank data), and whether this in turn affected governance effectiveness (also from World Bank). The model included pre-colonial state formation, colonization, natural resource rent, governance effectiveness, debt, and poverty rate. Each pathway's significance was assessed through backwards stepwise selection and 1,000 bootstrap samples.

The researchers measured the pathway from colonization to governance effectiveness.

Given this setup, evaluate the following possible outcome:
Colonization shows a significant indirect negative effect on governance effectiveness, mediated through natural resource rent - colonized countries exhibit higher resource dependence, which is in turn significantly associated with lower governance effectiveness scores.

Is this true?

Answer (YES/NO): YES